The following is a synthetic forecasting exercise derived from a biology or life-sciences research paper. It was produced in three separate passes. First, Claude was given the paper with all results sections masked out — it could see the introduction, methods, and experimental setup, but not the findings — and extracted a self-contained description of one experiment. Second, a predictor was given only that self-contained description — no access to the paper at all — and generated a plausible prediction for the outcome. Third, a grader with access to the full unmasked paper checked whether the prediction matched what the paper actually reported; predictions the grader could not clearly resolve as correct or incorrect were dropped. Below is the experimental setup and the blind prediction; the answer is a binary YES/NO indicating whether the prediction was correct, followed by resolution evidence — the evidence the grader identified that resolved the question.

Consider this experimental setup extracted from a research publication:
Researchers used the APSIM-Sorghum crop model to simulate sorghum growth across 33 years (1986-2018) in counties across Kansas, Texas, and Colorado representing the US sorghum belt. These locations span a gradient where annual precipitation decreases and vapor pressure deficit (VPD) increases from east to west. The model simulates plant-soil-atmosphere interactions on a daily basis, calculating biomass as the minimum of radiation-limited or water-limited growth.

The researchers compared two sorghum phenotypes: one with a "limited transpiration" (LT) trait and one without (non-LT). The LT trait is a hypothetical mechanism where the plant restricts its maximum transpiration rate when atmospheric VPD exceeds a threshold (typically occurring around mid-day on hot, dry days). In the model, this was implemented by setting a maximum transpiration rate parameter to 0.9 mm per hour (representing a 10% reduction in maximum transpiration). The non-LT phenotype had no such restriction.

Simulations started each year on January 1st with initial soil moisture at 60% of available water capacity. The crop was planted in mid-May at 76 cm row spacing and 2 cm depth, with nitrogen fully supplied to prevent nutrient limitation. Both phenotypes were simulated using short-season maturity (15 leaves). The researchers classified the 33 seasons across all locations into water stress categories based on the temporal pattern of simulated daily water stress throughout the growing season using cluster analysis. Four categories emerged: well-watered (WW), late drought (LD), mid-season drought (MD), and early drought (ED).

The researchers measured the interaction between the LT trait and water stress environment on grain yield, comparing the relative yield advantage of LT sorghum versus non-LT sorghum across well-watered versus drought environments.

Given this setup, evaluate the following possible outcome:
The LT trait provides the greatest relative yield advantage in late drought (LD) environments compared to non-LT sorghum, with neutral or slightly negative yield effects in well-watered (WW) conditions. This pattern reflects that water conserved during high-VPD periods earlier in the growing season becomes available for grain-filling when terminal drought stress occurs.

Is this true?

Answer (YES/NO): NO